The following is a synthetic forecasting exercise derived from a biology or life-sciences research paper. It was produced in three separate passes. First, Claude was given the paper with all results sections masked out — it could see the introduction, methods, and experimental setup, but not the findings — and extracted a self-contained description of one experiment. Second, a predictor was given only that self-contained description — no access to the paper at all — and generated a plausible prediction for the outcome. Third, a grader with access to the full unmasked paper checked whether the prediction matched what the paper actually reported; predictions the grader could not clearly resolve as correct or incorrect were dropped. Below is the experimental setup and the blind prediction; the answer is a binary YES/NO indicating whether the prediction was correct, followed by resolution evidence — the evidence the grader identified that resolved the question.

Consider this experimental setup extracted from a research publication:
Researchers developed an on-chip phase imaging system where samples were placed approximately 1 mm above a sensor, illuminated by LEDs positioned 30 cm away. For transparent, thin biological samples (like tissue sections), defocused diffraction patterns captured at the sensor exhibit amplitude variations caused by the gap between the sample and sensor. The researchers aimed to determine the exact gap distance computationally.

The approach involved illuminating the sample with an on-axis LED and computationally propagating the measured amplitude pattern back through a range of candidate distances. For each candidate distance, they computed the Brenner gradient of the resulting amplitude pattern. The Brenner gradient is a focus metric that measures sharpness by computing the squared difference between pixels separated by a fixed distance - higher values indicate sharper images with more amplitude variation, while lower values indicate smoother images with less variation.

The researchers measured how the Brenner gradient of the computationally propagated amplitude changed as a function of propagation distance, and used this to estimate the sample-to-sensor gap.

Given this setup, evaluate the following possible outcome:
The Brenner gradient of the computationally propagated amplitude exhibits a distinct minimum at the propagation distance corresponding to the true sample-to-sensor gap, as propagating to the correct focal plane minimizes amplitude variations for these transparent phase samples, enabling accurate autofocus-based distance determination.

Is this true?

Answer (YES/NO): YES